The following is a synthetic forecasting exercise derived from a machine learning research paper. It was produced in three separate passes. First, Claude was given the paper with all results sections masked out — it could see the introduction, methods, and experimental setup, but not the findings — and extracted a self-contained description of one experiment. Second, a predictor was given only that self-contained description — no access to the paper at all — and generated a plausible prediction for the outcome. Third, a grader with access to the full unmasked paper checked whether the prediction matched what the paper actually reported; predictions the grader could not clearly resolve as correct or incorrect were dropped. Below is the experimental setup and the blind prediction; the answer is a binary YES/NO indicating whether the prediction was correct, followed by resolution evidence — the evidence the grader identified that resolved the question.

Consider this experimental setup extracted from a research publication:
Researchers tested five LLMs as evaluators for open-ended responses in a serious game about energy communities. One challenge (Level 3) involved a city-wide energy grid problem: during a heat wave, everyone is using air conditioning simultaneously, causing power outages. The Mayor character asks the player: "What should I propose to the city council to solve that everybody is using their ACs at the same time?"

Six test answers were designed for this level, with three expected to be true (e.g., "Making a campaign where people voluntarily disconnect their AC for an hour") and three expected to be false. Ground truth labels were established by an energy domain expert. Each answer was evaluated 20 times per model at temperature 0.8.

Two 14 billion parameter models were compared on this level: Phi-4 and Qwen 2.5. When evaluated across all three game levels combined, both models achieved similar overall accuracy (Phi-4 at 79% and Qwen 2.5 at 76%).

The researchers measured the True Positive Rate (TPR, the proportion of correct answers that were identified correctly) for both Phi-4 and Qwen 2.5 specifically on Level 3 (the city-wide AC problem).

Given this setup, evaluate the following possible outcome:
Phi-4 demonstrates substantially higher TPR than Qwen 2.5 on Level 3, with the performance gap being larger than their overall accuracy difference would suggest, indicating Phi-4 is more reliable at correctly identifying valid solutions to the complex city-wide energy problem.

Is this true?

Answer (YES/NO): NO